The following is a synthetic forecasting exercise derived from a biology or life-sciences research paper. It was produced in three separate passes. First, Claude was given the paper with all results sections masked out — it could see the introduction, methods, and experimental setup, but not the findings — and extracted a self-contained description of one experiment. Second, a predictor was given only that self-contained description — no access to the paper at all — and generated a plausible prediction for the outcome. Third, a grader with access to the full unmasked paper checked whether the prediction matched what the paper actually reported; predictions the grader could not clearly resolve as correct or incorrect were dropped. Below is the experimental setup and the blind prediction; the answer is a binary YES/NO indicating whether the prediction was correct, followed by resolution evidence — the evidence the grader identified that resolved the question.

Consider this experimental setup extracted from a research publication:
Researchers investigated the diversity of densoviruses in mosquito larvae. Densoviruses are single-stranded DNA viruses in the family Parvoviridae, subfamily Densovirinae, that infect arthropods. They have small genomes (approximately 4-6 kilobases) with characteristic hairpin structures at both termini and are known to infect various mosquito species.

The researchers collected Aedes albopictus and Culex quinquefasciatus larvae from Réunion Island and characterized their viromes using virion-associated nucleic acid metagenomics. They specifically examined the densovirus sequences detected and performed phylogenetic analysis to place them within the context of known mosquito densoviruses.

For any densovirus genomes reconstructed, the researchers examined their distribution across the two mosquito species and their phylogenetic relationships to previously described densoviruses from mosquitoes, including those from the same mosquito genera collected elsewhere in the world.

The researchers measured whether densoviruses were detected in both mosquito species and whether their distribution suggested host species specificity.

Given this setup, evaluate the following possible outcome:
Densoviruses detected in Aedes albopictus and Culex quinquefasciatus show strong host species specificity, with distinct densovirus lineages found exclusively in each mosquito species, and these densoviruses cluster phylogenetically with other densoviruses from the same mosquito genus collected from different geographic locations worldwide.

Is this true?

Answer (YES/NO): NO